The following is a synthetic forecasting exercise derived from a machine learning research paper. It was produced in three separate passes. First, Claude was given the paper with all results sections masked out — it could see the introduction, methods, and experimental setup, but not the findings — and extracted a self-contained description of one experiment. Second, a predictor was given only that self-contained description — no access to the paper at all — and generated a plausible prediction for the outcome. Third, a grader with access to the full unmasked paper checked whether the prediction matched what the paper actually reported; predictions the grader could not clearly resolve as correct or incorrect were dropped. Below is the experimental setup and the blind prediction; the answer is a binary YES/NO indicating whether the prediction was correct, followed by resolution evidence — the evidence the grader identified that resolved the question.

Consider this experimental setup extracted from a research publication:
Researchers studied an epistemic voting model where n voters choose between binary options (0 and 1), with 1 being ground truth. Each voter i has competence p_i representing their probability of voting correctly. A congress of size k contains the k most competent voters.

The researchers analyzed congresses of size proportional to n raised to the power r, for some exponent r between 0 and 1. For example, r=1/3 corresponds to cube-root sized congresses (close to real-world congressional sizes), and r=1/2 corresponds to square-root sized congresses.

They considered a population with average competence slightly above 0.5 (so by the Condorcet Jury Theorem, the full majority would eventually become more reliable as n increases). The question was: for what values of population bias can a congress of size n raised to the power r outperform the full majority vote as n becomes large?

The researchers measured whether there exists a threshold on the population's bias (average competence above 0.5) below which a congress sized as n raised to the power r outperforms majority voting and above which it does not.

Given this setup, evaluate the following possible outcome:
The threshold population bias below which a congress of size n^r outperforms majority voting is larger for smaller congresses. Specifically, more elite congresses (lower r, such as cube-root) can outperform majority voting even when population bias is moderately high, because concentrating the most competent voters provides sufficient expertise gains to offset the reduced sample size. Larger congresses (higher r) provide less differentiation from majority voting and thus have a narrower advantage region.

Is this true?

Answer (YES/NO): NO